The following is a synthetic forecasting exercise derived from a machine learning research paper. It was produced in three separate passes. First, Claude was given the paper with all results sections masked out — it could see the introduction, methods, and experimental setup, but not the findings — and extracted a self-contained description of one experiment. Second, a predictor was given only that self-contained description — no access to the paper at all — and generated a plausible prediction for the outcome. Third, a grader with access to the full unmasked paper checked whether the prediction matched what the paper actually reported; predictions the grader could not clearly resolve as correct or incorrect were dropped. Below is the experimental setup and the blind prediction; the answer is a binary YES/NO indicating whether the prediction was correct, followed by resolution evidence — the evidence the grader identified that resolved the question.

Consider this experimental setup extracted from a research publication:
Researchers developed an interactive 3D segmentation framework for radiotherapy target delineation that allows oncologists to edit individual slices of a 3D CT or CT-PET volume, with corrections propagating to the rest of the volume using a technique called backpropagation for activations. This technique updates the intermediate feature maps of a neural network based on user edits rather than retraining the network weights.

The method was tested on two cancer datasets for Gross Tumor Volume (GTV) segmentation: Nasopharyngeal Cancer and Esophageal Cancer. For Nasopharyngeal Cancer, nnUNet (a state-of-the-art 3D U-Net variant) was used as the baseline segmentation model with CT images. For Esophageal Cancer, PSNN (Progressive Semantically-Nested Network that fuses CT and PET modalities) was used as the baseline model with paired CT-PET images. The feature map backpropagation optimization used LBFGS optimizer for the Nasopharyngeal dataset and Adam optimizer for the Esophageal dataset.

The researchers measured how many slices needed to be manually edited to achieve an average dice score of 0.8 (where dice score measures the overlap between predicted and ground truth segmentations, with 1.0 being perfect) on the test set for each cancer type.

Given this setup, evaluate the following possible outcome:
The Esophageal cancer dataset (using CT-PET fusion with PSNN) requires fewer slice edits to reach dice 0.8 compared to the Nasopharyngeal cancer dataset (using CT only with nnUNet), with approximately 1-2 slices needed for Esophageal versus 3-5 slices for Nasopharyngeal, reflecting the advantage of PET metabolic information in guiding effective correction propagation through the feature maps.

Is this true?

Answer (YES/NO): NO